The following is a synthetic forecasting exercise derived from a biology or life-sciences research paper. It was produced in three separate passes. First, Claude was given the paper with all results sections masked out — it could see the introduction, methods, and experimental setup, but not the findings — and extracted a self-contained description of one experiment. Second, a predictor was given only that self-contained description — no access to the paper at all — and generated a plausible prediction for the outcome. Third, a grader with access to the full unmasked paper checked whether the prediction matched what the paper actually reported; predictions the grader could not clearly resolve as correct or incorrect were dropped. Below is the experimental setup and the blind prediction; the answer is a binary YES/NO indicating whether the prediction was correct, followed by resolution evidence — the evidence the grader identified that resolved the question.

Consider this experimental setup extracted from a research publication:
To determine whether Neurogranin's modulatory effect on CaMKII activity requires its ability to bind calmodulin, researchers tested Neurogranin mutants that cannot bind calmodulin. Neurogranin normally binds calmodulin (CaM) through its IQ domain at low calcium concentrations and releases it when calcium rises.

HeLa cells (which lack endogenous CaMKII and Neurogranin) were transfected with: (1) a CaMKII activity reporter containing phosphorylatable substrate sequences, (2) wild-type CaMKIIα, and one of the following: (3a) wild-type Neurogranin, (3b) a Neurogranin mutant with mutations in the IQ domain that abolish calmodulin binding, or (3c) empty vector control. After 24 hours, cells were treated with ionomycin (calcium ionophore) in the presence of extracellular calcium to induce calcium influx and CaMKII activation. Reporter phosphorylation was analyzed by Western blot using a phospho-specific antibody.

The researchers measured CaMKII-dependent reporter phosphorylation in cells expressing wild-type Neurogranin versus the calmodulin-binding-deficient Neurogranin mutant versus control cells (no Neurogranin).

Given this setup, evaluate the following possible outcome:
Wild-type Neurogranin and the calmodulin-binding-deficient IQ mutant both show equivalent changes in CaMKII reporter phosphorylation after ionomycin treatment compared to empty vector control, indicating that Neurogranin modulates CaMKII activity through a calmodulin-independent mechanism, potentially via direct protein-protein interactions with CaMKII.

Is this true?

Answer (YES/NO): NO